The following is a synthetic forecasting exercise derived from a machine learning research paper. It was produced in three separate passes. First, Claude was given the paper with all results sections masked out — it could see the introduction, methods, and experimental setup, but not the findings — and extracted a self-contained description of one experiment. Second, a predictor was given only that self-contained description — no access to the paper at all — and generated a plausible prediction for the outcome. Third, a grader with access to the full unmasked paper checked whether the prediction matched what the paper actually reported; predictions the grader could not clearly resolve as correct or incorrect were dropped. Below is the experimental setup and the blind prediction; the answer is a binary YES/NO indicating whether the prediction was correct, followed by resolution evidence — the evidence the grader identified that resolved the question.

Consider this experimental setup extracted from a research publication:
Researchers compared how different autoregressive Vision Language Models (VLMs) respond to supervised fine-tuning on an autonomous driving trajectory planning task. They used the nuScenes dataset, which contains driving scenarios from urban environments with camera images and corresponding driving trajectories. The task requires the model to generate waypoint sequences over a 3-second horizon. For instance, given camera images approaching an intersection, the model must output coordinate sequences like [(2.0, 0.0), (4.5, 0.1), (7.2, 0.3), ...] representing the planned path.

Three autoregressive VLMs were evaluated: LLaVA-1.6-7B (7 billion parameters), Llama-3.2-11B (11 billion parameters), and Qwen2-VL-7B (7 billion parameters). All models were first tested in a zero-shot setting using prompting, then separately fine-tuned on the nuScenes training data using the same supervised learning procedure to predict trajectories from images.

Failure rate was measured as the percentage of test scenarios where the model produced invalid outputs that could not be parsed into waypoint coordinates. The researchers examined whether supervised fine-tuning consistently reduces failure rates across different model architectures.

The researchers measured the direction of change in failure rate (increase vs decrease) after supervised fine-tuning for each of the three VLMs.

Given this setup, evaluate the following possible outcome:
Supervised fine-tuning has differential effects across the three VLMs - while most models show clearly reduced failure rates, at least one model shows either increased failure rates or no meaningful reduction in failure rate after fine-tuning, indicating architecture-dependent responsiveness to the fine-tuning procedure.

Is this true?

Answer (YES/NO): YES